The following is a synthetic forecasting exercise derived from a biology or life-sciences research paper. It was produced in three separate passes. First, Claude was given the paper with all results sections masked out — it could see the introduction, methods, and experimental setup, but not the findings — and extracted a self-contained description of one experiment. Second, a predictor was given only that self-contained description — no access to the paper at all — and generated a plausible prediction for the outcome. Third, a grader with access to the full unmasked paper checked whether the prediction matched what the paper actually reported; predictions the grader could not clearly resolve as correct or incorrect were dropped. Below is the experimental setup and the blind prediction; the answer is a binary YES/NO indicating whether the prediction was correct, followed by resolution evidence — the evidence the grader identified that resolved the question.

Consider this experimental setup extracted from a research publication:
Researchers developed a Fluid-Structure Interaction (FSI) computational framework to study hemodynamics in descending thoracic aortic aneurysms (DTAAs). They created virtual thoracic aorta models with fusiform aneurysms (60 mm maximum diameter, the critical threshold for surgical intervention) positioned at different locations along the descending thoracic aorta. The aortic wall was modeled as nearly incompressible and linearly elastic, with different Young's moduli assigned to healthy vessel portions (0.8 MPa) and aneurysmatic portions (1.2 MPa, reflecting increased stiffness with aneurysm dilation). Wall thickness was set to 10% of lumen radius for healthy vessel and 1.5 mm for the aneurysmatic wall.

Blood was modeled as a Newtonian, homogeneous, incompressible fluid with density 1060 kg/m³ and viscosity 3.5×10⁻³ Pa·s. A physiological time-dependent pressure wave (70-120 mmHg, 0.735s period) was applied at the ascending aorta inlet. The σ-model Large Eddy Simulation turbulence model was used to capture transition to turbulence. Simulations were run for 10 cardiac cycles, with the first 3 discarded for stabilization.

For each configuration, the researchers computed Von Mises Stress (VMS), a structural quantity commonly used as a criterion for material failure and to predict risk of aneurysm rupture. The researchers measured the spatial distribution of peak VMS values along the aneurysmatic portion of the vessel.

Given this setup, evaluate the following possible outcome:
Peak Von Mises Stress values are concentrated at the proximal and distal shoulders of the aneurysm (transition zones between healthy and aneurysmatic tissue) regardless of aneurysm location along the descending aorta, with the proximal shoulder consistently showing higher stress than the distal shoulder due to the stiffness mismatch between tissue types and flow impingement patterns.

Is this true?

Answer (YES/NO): NO